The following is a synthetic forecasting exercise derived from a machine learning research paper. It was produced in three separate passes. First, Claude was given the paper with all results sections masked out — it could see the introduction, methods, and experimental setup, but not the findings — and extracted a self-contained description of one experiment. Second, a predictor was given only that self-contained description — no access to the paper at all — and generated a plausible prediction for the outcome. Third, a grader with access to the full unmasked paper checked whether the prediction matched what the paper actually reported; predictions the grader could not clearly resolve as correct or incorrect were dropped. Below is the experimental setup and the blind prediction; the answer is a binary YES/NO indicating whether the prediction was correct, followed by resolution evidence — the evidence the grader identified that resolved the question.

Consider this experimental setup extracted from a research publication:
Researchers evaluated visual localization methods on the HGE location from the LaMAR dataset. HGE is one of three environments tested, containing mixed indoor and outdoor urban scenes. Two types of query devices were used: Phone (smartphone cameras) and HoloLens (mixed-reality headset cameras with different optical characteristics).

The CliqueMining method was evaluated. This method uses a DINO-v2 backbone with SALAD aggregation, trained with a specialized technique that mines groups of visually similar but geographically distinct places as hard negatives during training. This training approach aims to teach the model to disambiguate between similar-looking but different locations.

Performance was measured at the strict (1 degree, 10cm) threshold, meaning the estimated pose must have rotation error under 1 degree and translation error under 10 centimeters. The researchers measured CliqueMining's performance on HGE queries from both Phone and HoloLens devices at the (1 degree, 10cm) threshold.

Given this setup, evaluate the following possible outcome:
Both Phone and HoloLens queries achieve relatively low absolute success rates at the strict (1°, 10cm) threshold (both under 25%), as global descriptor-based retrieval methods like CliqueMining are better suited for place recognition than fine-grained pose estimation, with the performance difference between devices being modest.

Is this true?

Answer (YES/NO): NO